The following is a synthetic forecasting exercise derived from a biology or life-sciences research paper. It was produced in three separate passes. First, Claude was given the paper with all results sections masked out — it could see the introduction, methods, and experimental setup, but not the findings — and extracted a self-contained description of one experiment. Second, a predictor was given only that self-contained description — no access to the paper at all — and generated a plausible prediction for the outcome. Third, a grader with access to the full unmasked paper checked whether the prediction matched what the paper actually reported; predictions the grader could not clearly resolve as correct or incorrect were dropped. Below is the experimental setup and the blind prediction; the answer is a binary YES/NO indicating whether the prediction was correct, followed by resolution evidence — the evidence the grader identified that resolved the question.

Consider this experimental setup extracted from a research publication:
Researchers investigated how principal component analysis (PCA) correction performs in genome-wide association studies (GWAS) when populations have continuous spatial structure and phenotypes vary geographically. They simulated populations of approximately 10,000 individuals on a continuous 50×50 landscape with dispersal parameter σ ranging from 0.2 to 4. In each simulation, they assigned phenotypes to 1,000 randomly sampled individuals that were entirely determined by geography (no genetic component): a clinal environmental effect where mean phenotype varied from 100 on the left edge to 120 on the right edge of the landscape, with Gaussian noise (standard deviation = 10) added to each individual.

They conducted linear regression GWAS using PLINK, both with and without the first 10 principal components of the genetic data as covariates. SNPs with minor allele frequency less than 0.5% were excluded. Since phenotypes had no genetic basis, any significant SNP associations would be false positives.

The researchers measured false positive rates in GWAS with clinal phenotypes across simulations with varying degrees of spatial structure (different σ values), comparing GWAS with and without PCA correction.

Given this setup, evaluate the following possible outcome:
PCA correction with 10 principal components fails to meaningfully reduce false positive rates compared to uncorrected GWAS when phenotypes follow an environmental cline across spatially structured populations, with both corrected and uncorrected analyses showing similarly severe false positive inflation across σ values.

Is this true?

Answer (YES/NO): NO